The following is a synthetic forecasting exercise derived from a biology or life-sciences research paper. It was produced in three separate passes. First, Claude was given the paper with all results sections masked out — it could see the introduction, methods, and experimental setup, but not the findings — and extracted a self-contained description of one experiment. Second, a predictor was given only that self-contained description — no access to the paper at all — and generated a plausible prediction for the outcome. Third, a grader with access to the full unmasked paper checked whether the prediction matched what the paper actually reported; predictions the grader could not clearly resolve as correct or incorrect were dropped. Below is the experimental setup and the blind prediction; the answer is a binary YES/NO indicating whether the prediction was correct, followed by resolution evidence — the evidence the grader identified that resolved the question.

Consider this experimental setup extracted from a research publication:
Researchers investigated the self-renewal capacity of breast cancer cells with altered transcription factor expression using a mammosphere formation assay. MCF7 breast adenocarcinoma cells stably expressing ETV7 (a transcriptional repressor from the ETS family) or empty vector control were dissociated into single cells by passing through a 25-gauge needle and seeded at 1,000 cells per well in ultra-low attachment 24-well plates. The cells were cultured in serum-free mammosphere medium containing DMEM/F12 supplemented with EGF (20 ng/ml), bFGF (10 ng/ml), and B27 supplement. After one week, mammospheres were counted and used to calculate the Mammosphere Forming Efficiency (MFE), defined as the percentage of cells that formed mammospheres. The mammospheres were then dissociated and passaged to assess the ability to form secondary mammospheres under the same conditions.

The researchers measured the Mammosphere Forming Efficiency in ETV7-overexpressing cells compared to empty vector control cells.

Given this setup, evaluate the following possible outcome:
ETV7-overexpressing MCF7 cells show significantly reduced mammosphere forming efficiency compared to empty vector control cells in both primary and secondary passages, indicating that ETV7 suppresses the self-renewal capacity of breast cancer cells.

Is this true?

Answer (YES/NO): NO